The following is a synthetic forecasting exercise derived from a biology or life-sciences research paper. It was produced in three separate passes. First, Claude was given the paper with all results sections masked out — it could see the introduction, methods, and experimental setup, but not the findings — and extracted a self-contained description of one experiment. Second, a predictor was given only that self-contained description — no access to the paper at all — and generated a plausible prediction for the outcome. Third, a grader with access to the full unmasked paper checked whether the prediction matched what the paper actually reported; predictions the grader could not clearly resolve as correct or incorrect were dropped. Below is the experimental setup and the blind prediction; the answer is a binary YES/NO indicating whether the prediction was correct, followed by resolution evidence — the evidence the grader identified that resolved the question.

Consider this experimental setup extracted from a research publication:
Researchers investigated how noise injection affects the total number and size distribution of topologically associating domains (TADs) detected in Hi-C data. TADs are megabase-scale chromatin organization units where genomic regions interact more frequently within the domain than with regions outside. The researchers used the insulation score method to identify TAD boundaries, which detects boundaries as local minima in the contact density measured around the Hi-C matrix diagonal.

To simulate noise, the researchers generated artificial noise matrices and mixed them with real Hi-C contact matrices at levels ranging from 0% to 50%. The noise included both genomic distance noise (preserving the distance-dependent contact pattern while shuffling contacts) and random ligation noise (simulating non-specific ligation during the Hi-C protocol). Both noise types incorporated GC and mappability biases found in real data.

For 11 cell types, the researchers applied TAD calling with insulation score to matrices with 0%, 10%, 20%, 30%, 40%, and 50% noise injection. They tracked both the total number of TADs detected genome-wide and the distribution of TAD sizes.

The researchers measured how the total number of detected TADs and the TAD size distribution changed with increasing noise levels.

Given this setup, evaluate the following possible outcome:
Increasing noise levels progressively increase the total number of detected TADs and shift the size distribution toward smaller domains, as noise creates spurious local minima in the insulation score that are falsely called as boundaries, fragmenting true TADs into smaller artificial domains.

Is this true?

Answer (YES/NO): NO